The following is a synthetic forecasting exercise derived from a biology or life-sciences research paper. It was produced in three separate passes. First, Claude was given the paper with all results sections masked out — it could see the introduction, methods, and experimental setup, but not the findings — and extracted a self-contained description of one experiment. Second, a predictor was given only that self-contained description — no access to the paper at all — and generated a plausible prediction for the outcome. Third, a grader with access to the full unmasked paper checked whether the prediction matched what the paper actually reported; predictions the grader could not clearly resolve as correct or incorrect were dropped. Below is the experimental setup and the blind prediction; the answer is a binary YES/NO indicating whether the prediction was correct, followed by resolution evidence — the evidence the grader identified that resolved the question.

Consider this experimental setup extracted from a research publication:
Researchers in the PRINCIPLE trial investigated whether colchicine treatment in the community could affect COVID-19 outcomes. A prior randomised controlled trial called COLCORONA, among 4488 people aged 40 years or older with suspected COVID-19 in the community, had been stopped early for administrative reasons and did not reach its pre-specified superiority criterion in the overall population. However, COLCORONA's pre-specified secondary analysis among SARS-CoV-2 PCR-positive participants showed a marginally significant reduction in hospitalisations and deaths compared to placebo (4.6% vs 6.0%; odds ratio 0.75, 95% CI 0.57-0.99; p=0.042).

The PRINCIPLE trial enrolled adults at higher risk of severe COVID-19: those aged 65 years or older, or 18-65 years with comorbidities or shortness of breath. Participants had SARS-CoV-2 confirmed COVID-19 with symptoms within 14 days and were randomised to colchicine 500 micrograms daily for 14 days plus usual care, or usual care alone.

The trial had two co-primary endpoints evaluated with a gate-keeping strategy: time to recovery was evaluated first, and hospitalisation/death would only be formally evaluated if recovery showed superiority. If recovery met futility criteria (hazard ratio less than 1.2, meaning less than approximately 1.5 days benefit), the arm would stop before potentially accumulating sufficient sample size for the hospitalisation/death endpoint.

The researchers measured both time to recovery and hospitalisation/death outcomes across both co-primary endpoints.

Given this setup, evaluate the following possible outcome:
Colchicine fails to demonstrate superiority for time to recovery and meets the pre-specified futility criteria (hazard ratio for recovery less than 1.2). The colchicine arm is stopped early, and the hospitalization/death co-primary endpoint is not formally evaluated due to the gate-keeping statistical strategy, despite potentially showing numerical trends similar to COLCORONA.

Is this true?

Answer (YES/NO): YES